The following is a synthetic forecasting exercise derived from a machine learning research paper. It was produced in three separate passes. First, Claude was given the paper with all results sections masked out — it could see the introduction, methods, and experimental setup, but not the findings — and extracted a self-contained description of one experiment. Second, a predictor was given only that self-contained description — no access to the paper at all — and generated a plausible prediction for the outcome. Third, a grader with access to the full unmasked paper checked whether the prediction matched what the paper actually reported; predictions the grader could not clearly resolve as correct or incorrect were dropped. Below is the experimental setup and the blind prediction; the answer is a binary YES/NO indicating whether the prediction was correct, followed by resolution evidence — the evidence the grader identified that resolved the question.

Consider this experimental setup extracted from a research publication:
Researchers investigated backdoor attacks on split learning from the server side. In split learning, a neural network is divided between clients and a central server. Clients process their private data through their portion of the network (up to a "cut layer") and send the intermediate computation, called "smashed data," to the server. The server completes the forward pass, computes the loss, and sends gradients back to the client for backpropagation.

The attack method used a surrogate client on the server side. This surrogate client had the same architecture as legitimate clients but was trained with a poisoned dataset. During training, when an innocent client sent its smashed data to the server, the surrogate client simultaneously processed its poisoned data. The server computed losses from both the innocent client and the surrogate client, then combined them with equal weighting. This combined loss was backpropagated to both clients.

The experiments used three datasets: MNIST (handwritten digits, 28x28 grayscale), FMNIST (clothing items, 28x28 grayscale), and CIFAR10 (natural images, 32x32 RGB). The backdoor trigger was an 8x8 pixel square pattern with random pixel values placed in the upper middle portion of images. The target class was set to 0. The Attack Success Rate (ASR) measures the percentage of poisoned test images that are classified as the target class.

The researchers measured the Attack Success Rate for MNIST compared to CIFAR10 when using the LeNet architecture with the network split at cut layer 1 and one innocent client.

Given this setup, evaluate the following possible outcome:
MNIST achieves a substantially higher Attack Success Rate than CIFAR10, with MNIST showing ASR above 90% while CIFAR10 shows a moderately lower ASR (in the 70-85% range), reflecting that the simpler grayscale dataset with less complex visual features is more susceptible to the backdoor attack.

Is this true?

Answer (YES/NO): NO